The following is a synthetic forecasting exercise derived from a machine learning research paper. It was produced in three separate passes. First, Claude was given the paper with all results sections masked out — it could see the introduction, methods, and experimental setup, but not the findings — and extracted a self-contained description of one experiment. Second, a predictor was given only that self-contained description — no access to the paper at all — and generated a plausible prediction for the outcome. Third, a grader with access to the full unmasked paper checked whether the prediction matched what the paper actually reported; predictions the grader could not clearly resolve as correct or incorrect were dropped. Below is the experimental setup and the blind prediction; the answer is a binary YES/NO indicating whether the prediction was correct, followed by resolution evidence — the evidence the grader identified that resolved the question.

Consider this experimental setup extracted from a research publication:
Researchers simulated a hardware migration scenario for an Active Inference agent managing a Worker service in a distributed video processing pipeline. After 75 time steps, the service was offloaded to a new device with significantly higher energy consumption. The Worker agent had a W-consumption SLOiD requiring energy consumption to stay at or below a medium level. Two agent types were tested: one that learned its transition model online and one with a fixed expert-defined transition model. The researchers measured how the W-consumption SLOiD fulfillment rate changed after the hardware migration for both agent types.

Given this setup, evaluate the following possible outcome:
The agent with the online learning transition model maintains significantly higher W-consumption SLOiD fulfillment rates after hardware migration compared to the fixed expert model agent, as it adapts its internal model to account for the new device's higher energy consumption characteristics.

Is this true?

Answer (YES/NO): NO